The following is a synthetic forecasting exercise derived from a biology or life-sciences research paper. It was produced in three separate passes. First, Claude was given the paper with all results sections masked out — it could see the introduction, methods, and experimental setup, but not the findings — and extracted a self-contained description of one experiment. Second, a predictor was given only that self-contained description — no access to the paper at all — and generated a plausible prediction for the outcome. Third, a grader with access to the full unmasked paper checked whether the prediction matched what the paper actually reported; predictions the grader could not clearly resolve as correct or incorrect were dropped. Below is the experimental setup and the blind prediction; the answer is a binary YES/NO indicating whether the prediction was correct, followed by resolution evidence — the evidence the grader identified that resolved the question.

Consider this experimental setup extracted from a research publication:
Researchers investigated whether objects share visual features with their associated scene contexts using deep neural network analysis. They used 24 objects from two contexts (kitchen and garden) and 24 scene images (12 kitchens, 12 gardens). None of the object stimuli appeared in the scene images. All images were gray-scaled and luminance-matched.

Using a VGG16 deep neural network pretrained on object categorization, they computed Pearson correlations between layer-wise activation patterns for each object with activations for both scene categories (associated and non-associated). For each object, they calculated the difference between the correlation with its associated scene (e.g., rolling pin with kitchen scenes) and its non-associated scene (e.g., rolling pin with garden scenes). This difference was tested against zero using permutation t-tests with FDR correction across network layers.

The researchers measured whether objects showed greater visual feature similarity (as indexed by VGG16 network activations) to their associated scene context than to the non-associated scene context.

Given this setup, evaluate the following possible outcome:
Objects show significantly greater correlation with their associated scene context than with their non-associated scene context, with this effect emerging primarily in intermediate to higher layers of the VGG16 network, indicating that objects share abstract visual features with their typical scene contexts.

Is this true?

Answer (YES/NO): NO